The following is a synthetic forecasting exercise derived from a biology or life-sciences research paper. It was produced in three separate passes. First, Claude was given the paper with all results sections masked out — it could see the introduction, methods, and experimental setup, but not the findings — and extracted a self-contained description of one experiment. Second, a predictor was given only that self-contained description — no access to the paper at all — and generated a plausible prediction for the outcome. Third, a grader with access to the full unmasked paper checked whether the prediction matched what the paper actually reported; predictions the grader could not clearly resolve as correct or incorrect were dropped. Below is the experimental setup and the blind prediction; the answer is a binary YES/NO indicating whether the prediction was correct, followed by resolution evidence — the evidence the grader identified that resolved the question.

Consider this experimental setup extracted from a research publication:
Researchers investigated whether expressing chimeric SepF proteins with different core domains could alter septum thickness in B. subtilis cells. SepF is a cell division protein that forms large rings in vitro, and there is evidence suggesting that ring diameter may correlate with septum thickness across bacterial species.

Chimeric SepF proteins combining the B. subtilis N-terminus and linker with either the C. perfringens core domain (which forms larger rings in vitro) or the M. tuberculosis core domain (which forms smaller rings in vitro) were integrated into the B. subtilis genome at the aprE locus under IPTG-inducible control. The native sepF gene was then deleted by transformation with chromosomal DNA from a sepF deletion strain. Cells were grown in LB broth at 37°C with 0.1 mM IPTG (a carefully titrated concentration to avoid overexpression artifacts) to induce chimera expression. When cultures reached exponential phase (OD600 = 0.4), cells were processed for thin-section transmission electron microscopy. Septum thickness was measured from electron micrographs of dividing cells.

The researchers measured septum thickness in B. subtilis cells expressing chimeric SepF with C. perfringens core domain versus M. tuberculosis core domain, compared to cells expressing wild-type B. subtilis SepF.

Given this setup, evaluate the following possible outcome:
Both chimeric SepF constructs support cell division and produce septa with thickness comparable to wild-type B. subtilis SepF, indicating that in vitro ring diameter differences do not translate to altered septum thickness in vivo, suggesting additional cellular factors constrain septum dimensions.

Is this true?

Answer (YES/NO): NO